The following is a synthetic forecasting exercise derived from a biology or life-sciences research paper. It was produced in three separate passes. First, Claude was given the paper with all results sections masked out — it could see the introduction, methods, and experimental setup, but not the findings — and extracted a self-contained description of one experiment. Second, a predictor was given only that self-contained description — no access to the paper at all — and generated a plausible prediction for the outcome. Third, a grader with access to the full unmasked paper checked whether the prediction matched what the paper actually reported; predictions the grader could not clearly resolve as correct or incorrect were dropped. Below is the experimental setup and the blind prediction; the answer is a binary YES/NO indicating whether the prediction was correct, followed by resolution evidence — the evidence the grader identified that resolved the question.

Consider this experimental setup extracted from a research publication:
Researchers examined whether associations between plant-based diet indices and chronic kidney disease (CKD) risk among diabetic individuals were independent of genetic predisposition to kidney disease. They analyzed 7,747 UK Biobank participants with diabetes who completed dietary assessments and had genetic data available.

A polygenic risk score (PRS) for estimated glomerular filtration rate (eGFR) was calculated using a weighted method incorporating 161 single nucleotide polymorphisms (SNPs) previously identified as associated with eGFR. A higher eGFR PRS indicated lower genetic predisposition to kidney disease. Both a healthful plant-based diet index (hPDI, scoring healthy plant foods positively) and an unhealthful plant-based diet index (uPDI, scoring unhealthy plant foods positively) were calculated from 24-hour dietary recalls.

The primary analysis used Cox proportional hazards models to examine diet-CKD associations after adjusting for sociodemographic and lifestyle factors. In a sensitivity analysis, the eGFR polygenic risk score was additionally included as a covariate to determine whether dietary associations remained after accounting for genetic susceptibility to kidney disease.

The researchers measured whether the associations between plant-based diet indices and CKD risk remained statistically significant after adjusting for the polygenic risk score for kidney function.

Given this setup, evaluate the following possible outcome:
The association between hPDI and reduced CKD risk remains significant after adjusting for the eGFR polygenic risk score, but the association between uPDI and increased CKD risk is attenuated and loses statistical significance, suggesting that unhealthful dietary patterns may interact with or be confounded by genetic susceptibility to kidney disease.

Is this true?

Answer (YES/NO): NO